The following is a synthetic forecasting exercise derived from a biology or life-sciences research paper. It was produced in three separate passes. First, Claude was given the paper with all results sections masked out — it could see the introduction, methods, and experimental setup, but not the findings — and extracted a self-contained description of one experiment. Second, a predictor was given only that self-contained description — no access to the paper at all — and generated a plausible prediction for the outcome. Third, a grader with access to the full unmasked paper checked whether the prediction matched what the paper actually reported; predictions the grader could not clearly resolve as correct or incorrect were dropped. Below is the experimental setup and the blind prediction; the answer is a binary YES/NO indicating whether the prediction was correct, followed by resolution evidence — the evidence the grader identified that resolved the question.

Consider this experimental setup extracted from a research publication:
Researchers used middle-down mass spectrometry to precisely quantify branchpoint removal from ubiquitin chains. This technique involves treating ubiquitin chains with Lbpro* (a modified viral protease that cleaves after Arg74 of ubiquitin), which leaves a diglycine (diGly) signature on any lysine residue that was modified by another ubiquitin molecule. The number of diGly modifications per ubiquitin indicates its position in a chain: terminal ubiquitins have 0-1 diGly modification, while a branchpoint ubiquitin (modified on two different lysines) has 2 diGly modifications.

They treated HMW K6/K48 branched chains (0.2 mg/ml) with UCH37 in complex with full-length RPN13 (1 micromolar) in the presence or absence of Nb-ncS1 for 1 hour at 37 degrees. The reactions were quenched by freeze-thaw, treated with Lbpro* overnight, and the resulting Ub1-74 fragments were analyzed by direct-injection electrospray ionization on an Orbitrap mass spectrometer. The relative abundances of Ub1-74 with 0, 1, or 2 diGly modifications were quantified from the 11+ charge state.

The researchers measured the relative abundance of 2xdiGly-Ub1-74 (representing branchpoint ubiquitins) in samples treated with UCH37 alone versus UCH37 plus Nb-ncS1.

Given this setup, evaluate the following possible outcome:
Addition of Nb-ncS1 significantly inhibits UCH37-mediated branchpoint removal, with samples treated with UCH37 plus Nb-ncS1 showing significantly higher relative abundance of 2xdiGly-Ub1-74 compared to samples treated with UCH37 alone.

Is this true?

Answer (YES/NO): YES